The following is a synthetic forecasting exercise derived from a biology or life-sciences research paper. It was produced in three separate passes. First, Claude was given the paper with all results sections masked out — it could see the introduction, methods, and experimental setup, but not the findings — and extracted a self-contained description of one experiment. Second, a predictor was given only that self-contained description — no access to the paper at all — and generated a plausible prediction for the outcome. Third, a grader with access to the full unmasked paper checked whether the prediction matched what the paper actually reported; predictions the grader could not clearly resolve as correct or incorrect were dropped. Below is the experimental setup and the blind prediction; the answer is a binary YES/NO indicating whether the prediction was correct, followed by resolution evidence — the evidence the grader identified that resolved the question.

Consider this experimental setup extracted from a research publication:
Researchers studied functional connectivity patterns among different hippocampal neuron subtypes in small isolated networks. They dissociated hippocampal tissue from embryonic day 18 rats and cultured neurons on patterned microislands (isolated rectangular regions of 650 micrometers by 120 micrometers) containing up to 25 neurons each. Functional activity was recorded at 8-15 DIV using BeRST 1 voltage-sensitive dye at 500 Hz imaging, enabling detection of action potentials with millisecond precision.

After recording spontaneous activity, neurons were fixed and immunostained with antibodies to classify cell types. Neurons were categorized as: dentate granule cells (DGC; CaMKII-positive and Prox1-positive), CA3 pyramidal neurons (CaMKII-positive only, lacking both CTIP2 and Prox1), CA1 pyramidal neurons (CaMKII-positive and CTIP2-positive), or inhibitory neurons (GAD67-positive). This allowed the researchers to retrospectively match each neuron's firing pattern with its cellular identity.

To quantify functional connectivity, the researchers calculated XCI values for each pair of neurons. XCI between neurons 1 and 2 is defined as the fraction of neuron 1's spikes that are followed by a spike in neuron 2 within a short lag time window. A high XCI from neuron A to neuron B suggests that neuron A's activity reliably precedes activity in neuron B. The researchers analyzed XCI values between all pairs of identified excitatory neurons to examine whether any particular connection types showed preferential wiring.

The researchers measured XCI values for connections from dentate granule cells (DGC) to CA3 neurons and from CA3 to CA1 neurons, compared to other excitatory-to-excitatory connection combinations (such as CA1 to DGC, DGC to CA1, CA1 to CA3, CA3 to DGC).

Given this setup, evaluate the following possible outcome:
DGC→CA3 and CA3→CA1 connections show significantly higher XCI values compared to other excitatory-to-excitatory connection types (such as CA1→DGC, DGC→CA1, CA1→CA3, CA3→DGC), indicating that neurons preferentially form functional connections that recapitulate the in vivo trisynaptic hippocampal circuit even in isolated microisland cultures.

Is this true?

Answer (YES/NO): YES